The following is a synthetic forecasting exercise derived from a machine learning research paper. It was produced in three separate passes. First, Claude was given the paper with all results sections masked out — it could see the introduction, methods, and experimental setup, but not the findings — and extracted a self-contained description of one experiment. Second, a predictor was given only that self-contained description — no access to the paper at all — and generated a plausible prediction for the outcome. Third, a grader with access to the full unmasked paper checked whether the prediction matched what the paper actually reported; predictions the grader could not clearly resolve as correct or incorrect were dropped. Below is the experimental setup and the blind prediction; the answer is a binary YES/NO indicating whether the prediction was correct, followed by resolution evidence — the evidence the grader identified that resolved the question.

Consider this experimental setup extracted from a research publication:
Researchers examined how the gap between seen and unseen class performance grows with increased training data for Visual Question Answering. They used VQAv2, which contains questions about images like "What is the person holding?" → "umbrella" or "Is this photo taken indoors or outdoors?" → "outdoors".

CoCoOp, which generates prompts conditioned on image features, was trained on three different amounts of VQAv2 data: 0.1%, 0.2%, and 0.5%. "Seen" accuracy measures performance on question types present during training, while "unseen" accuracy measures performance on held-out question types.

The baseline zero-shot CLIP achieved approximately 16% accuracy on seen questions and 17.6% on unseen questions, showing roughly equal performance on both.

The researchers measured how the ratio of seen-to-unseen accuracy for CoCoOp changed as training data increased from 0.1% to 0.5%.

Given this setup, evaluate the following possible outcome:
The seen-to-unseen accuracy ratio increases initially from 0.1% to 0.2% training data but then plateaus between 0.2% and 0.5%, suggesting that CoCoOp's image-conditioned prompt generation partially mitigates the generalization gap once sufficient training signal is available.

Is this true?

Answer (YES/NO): NO